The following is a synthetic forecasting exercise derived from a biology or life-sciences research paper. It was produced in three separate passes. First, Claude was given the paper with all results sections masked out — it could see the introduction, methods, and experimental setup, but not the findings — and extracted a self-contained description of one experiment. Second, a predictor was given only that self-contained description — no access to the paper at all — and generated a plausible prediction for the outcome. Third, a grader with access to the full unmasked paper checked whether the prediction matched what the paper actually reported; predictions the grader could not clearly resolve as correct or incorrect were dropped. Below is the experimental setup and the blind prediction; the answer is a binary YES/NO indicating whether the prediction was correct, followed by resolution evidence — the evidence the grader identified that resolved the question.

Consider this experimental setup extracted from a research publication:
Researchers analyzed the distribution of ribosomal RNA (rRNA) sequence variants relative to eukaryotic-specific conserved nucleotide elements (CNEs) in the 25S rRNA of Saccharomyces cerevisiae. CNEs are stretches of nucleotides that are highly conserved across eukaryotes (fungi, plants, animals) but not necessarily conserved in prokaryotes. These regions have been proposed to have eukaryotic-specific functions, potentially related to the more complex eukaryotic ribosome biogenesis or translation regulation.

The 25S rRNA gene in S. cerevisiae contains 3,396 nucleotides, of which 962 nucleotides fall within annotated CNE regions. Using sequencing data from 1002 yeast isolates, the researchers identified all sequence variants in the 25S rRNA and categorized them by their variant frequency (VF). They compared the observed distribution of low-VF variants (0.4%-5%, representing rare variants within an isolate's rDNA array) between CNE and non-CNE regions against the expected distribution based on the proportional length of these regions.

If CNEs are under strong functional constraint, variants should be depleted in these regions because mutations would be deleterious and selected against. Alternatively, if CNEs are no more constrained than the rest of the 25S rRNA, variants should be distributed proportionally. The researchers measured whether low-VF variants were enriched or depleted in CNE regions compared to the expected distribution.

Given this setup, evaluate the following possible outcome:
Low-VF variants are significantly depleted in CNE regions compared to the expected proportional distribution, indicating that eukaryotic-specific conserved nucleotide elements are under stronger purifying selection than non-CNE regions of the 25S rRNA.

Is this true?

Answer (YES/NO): YES